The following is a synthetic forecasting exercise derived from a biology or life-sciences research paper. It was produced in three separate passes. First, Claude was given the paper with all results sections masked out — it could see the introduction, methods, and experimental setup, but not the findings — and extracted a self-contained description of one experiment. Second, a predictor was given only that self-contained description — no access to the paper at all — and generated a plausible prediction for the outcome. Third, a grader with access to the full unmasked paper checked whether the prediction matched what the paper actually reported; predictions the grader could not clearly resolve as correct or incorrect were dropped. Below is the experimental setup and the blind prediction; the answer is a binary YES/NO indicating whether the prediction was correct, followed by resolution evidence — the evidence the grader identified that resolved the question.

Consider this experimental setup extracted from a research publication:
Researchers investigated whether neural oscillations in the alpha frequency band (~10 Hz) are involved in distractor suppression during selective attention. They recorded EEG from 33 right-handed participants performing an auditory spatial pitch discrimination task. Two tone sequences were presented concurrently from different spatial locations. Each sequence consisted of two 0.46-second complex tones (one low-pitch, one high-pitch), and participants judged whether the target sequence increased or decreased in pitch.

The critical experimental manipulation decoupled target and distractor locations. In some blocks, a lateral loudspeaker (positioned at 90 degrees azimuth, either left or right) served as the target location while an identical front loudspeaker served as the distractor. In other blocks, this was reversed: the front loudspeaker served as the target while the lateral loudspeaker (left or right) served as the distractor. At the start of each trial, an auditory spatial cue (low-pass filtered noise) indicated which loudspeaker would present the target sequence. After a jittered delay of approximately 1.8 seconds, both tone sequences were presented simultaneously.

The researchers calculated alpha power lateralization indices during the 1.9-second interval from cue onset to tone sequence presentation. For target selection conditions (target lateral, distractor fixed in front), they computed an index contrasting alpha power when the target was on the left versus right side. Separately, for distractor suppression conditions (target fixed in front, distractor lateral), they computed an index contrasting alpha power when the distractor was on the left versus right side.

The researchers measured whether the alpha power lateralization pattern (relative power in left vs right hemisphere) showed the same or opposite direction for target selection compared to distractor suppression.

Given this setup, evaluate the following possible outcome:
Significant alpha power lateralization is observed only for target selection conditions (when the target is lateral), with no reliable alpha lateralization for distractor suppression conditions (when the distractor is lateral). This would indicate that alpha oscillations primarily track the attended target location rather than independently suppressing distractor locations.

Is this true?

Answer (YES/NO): NO